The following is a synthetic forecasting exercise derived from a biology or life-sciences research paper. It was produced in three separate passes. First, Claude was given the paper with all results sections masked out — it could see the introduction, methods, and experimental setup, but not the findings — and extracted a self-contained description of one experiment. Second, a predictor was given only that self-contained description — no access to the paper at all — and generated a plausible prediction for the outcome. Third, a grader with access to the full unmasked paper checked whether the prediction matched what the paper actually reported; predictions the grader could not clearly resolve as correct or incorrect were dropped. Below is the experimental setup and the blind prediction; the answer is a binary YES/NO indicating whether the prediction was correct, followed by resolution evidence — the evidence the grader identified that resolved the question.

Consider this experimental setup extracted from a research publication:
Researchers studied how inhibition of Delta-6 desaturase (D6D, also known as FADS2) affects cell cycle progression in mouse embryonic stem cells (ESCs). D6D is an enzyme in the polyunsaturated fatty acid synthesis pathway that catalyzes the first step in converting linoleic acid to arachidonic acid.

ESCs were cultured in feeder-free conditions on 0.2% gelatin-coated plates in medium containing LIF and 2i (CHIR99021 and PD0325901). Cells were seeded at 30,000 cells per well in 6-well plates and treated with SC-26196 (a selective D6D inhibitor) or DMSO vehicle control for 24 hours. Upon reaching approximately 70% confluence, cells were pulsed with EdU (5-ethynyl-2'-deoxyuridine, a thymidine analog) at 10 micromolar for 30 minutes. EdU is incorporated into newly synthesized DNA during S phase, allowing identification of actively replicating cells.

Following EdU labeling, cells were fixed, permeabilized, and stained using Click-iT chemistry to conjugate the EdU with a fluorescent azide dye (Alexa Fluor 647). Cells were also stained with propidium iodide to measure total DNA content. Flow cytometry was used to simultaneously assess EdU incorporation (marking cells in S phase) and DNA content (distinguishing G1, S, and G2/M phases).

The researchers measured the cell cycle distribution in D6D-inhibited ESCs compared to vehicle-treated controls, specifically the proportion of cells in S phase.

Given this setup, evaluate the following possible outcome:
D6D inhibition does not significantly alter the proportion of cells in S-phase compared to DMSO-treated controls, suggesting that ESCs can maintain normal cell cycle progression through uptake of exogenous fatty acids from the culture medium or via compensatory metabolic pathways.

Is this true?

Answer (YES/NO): YES